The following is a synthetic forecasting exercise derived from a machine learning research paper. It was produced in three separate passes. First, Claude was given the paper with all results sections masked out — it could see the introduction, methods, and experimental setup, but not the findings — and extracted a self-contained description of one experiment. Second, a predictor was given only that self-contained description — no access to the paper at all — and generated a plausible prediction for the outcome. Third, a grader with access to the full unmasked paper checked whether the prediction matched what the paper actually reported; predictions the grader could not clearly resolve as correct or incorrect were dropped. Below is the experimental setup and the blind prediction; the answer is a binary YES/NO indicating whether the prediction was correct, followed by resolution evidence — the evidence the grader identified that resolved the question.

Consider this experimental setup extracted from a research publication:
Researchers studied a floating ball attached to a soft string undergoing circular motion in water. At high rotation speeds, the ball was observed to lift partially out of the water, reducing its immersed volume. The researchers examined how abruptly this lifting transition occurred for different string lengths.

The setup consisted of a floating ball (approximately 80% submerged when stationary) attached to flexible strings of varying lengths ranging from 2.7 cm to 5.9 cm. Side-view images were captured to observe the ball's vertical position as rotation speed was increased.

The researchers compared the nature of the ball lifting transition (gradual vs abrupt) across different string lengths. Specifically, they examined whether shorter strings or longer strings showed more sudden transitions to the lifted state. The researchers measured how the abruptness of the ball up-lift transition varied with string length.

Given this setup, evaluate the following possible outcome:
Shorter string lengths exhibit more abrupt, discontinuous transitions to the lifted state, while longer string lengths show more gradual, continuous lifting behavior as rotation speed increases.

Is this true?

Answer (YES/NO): NO